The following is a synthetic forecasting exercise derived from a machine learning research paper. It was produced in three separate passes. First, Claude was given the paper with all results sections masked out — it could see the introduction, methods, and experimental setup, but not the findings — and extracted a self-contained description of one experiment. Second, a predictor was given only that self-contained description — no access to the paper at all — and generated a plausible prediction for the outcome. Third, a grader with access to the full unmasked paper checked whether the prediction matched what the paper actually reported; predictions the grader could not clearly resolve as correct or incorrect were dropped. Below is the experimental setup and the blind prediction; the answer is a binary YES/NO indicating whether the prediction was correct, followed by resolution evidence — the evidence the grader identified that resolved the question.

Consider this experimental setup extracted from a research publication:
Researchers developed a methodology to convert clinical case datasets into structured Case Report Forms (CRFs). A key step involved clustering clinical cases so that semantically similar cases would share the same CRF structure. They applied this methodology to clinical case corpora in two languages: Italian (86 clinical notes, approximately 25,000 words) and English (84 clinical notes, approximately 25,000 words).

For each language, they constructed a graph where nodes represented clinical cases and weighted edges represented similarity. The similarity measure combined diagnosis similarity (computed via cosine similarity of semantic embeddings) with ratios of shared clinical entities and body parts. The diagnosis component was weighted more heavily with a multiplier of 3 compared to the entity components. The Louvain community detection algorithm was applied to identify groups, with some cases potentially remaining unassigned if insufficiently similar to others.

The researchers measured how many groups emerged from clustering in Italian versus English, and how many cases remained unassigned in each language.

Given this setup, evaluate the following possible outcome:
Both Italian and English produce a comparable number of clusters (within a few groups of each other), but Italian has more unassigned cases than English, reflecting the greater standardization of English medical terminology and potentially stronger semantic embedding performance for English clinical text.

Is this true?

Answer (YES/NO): NO